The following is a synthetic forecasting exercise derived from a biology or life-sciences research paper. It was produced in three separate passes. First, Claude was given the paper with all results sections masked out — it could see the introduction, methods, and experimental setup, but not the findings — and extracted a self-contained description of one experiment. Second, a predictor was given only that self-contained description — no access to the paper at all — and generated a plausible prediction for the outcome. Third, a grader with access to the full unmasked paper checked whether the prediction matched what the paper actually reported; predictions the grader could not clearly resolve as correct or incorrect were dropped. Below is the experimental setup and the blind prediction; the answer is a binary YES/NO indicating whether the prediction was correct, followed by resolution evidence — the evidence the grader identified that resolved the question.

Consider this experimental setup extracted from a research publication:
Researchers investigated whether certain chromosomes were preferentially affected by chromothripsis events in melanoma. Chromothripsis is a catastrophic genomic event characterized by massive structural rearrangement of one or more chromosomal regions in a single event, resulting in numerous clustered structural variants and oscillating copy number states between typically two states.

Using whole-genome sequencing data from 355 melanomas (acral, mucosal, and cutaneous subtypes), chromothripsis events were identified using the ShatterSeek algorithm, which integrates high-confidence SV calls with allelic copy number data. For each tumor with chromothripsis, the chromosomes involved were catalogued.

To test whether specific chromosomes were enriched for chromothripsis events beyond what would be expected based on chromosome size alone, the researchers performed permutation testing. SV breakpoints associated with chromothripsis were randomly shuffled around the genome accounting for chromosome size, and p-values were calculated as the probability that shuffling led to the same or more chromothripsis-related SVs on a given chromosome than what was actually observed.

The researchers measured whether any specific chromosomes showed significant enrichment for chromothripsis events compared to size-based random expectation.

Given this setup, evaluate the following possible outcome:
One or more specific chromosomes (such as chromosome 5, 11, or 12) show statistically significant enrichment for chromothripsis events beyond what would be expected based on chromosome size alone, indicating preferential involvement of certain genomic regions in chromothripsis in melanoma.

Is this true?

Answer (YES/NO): YES